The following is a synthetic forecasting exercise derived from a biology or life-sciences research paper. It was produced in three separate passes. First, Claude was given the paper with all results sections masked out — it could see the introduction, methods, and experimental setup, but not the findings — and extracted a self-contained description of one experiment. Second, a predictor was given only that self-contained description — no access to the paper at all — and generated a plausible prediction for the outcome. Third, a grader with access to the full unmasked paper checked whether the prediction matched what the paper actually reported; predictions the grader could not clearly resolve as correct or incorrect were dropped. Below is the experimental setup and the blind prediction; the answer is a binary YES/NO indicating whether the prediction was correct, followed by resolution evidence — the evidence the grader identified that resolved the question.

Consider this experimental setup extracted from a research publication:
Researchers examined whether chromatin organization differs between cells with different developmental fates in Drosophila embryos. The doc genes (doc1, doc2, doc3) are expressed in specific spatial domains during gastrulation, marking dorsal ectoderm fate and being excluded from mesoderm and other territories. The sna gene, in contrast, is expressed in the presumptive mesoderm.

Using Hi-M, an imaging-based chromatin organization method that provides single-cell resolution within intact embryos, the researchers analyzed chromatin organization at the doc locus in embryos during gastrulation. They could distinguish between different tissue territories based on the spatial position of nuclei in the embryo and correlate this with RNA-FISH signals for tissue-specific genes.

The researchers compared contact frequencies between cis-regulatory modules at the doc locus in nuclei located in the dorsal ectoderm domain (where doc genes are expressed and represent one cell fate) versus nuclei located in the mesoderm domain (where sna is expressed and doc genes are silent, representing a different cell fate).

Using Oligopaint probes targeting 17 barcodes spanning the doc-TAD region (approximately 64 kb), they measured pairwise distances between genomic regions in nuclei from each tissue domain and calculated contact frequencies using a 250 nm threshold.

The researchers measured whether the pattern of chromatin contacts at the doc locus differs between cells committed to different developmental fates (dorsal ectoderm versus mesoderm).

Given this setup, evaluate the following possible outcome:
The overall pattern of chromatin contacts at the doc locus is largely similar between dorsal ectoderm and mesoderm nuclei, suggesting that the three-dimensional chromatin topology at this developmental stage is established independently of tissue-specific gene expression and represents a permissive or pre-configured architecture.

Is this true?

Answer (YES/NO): YES